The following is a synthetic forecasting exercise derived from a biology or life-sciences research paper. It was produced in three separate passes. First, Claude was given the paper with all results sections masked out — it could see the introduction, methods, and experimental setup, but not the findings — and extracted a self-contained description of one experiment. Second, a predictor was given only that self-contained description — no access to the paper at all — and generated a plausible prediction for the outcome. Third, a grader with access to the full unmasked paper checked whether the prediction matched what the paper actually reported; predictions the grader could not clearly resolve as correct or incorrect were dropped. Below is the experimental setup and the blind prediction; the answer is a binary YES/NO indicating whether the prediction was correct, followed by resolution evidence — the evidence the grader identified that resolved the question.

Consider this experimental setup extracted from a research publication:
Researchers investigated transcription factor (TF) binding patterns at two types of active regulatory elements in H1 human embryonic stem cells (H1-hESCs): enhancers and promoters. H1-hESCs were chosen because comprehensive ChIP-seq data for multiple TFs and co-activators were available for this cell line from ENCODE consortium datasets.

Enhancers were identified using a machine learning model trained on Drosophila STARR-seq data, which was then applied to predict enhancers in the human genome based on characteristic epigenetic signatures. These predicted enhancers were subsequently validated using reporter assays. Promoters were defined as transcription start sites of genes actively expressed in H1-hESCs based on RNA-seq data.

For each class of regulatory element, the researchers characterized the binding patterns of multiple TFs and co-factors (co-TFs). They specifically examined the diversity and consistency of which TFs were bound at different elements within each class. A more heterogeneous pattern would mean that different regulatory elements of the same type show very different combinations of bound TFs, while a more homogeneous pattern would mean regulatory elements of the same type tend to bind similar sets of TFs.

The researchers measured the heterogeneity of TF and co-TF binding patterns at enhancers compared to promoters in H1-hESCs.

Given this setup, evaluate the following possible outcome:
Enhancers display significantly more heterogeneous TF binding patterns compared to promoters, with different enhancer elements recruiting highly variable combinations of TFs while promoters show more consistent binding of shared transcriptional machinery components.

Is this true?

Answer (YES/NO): YES